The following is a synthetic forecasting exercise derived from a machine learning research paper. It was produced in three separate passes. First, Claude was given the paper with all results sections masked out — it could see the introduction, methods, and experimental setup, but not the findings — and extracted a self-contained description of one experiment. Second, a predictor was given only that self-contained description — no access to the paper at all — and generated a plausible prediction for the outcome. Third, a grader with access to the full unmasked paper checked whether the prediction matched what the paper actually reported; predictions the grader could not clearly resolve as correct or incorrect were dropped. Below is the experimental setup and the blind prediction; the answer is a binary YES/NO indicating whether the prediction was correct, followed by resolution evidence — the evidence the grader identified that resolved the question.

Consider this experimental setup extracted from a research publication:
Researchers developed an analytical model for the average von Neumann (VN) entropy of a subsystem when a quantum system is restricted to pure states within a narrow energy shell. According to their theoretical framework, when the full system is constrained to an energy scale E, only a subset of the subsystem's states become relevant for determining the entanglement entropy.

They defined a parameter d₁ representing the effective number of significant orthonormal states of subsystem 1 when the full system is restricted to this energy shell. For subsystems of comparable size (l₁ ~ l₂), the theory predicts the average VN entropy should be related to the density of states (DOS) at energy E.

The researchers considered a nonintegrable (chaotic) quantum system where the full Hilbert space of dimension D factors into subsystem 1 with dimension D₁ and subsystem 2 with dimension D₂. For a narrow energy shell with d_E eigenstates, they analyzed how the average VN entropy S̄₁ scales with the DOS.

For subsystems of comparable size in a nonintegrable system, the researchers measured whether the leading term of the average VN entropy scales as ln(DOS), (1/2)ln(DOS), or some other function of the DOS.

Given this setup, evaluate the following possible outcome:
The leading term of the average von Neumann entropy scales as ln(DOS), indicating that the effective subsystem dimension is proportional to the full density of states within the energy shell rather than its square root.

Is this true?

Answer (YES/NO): NO